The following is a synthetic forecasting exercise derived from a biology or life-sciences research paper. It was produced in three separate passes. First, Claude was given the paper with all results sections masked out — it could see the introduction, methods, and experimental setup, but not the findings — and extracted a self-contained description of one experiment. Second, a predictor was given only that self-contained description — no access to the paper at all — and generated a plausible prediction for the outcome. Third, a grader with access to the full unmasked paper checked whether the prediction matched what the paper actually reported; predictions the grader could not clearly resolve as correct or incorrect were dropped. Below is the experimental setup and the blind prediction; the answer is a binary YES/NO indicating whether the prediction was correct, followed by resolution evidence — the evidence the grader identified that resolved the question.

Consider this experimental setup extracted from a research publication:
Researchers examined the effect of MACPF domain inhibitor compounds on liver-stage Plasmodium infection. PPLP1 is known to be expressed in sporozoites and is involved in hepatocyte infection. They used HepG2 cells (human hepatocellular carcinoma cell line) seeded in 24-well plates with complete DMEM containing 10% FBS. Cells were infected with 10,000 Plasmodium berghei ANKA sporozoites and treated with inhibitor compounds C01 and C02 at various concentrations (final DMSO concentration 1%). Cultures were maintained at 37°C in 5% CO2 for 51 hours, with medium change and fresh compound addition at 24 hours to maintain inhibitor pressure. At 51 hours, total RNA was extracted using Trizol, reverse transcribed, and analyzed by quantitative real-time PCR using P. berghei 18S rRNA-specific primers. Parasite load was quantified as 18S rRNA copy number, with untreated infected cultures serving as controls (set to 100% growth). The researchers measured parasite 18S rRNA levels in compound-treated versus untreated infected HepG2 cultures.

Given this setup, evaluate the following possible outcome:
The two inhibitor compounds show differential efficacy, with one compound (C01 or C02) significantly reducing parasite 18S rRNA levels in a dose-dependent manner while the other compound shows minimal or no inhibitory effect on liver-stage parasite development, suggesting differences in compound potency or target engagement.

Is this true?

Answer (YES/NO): NO